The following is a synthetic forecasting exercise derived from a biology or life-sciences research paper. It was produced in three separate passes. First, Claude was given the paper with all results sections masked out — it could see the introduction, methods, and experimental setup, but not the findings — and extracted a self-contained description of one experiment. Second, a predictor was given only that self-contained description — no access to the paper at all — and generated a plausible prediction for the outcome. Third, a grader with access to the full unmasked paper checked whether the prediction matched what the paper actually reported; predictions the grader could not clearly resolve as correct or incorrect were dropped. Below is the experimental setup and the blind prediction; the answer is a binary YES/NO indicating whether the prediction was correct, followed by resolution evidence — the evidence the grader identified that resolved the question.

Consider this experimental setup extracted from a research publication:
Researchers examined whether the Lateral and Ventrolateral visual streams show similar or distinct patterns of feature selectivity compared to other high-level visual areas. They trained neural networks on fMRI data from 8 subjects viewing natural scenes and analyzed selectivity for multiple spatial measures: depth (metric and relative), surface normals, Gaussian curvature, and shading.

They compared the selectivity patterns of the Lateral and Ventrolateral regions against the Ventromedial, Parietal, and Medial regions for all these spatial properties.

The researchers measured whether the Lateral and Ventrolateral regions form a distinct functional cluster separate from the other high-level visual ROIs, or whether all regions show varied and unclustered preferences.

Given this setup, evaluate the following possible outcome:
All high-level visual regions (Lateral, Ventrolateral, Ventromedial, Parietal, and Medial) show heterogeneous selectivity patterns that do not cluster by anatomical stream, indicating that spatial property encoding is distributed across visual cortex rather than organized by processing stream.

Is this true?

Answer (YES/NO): NO